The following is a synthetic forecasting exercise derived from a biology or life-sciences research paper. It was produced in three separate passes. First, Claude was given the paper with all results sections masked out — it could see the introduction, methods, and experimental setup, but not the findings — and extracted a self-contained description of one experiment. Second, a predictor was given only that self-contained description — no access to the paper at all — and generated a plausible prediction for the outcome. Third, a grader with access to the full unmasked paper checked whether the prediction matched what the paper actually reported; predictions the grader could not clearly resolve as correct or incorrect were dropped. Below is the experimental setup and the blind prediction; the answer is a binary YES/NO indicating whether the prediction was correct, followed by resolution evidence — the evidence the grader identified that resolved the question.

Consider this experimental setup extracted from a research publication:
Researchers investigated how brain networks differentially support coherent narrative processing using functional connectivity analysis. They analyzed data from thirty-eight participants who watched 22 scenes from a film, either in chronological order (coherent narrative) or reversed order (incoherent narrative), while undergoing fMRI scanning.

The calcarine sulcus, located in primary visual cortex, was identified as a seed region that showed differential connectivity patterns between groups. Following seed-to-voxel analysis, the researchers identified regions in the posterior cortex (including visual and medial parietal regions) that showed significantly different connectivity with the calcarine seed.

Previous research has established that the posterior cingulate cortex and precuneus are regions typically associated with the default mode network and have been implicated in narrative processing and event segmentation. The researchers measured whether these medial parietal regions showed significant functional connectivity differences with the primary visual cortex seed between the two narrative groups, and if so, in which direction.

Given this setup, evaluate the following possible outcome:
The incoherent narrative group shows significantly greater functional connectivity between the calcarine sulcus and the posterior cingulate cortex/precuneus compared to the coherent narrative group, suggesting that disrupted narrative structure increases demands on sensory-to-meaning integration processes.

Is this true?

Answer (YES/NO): NO